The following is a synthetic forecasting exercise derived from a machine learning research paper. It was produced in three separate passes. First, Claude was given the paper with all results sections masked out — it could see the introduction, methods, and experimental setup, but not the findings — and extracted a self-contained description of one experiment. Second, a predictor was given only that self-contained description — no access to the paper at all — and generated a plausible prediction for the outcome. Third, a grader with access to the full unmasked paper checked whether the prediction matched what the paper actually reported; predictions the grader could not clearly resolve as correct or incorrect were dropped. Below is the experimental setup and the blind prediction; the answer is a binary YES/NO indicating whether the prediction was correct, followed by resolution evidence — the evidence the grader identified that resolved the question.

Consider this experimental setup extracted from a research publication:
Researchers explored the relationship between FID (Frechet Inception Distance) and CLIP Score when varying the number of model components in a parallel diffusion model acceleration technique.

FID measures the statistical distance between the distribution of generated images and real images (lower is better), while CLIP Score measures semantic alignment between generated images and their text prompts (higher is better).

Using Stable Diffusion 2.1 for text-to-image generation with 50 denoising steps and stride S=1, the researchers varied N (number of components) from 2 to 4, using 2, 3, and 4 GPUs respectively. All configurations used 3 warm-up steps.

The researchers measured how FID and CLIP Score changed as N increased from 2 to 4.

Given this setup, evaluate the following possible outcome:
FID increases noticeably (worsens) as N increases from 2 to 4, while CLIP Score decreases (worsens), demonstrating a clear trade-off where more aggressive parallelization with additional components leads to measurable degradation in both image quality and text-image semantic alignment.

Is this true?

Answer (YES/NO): NO